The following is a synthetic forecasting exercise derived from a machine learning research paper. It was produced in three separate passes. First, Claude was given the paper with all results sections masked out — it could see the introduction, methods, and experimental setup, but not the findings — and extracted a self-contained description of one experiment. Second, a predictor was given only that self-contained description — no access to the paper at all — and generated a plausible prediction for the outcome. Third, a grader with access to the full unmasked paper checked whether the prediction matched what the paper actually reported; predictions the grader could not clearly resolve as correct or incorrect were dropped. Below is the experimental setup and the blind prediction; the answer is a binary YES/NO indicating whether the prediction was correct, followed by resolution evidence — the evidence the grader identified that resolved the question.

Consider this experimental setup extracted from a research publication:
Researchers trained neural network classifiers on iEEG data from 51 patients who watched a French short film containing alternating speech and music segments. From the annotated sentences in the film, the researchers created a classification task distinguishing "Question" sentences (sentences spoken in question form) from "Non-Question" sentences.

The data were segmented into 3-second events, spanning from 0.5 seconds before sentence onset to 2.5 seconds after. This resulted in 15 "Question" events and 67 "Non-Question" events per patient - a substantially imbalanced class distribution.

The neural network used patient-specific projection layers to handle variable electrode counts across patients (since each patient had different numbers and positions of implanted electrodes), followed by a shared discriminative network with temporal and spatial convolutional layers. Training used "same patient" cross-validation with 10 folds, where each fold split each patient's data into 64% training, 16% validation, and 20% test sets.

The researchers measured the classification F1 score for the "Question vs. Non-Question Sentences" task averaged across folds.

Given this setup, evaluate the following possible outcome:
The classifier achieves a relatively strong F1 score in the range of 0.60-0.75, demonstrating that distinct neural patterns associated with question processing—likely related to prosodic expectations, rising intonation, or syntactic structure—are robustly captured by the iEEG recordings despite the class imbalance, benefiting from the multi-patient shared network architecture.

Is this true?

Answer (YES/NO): YES